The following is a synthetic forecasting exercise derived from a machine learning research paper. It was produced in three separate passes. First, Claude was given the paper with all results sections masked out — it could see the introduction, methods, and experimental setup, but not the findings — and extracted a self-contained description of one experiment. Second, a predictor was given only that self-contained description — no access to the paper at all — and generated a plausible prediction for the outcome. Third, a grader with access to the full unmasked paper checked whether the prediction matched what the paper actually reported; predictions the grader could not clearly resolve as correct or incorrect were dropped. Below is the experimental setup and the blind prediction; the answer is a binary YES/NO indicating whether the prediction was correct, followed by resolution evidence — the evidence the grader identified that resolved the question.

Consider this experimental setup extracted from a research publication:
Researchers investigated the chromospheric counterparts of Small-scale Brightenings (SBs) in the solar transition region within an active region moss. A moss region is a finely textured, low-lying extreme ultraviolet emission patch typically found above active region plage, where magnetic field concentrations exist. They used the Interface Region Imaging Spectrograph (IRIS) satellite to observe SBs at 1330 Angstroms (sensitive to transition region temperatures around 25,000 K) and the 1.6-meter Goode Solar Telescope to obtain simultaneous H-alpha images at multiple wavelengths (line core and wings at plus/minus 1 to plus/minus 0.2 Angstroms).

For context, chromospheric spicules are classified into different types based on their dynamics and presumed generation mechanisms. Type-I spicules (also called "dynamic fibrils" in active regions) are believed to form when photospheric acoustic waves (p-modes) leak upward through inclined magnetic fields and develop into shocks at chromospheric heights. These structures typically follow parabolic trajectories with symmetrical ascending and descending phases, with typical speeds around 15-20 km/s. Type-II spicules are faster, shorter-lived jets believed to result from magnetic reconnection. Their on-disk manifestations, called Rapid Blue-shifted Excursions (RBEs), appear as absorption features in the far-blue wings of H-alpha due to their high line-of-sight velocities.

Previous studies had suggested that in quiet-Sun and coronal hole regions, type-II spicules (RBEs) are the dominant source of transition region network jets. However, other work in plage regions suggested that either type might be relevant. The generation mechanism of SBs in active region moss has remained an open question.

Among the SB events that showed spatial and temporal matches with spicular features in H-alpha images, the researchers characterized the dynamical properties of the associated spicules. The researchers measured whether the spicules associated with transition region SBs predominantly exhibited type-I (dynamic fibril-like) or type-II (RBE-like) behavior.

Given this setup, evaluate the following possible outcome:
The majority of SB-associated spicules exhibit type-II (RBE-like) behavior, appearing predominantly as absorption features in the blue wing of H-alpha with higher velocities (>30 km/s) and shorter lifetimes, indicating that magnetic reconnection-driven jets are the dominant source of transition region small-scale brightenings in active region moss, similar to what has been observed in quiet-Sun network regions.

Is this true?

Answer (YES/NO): NO